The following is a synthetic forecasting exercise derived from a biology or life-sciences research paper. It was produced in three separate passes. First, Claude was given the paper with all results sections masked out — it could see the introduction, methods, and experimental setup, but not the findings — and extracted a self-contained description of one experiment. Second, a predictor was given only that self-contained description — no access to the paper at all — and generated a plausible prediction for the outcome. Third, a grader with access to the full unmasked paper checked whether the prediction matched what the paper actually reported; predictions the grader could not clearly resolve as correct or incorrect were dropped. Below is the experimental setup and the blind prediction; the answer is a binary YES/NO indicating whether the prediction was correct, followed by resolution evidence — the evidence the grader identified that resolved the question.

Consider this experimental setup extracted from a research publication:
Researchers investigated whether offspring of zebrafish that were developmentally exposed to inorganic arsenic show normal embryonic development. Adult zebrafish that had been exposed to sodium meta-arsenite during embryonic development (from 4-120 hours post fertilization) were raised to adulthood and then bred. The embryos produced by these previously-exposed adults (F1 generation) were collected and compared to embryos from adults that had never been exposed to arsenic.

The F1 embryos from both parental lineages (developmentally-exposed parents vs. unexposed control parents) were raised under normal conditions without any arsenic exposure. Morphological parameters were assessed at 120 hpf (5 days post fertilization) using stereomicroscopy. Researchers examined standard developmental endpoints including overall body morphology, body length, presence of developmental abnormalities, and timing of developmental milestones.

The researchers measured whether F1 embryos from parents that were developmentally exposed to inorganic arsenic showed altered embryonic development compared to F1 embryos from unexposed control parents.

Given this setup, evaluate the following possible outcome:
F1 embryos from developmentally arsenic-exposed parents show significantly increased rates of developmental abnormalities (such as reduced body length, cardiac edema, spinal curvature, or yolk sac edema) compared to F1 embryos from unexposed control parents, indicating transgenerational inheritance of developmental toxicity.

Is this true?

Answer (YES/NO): NO